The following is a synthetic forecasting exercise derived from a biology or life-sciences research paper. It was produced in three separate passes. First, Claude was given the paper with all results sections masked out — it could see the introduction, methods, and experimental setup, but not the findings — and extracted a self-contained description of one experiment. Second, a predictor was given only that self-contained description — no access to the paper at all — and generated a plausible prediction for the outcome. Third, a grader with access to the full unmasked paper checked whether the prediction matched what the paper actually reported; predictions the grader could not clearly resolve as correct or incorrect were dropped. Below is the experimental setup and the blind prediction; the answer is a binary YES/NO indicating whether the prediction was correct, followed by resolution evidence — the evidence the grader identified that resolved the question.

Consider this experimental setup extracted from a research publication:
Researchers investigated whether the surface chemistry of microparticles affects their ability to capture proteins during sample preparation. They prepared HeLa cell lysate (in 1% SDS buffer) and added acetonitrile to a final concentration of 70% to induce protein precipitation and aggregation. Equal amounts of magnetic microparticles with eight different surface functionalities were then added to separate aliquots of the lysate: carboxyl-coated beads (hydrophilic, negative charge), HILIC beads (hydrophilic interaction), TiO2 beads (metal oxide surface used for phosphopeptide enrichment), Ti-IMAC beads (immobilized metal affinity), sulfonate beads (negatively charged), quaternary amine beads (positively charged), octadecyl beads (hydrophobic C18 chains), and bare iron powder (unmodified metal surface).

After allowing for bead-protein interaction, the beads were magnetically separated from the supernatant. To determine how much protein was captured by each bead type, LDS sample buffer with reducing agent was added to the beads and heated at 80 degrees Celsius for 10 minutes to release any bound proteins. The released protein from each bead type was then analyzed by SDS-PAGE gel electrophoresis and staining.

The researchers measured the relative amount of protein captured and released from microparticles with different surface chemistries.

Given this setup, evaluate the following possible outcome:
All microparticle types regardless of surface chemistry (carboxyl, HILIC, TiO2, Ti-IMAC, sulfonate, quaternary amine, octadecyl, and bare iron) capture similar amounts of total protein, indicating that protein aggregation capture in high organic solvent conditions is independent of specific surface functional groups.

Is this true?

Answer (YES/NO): YES